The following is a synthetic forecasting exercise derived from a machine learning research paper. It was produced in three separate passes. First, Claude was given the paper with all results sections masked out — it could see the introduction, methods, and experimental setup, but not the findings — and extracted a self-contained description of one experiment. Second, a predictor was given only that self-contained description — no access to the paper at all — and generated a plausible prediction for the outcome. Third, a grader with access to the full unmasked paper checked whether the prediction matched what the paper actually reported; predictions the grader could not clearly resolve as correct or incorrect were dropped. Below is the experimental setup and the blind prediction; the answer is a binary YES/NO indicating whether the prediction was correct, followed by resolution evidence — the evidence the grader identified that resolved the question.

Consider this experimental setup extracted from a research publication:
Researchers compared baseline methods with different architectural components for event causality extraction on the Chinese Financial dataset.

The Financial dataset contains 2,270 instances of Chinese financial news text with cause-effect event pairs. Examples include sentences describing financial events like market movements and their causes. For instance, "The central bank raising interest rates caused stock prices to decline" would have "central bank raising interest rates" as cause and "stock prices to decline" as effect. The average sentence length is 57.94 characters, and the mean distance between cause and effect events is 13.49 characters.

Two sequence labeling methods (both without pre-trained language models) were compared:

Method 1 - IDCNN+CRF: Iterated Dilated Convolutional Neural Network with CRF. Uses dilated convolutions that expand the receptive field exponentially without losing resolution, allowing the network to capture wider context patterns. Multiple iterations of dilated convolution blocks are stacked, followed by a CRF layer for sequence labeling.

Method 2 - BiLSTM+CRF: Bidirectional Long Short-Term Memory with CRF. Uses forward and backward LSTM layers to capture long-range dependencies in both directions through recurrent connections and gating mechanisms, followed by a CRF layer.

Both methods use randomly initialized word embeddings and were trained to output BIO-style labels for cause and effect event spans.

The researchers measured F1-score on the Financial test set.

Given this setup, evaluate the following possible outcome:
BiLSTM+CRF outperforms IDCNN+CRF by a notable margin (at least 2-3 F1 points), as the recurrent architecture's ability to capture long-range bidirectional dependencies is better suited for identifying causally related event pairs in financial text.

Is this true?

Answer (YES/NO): YES